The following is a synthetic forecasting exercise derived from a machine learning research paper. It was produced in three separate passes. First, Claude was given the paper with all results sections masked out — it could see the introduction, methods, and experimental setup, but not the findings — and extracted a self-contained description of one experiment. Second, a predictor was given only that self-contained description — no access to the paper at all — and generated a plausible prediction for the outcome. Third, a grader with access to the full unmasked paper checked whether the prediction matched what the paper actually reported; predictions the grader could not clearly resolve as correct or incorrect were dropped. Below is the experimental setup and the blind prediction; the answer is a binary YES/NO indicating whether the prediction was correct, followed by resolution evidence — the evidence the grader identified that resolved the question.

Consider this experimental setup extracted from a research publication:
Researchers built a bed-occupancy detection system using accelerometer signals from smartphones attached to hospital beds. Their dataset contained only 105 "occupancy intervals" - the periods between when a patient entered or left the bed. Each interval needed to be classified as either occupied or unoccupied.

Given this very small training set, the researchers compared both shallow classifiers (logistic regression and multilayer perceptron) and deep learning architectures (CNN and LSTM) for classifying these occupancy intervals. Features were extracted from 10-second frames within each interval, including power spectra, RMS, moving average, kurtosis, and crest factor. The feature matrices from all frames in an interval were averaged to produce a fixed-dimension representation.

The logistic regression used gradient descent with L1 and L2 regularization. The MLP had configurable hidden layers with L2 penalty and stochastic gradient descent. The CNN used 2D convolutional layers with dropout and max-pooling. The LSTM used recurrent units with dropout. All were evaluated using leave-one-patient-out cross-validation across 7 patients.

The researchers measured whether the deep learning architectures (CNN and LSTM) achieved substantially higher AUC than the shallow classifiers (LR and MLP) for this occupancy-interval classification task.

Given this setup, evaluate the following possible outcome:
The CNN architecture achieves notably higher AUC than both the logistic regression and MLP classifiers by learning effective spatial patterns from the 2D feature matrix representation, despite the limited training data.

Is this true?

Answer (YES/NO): NO